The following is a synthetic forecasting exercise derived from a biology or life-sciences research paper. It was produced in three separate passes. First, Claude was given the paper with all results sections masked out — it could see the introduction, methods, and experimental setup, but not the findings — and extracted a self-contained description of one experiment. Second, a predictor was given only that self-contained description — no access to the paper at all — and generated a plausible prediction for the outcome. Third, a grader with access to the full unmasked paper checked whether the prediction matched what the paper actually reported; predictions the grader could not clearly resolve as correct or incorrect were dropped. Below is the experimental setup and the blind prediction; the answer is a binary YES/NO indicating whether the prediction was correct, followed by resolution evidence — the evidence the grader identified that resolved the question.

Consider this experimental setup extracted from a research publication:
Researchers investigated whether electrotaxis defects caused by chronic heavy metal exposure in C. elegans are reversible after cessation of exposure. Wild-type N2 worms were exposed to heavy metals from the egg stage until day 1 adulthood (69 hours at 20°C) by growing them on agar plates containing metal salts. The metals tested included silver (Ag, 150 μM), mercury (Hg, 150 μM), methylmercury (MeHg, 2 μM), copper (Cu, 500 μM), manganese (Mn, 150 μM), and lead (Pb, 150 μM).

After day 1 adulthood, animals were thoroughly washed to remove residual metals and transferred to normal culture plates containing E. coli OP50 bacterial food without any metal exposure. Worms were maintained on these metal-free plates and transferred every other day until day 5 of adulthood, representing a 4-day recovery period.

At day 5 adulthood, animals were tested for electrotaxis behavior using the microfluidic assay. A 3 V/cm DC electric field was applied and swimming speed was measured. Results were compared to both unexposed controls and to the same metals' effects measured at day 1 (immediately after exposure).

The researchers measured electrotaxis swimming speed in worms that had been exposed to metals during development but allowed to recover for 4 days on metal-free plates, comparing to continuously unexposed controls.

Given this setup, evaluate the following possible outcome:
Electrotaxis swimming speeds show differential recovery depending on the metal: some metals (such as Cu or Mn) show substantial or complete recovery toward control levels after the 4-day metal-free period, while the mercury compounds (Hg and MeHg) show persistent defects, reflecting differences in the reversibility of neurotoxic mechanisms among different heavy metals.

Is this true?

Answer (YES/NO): NO